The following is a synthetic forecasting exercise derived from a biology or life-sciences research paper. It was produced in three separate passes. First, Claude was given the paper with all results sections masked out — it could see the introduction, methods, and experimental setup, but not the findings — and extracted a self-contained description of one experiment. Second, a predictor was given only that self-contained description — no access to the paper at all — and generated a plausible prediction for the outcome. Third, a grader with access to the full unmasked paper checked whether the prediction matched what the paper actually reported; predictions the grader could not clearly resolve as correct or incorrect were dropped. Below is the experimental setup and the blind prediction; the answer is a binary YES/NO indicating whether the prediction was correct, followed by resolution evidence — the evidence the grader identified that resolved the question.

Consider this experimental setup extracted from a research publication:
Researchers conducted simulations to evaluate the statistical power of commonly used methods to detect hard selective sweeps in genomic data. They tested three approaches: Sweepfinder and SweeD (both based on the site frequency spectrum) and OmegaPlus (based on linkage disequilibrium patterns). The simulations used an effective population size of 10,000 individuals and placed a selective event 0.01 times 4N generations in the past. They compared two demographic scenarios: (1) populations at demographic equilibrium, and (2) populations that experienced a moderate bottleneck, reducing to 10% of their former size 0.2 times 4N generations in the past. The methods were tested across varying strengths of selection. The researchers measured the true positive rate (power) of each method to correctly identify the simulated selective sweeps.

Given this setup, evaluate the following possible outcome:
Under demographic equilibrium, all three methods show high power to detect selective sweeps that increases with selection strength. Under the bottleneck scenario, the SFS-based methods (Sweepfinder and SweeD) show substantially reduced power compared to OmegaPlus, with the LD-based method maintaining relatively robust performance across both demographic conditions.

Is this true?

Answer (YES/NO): NO